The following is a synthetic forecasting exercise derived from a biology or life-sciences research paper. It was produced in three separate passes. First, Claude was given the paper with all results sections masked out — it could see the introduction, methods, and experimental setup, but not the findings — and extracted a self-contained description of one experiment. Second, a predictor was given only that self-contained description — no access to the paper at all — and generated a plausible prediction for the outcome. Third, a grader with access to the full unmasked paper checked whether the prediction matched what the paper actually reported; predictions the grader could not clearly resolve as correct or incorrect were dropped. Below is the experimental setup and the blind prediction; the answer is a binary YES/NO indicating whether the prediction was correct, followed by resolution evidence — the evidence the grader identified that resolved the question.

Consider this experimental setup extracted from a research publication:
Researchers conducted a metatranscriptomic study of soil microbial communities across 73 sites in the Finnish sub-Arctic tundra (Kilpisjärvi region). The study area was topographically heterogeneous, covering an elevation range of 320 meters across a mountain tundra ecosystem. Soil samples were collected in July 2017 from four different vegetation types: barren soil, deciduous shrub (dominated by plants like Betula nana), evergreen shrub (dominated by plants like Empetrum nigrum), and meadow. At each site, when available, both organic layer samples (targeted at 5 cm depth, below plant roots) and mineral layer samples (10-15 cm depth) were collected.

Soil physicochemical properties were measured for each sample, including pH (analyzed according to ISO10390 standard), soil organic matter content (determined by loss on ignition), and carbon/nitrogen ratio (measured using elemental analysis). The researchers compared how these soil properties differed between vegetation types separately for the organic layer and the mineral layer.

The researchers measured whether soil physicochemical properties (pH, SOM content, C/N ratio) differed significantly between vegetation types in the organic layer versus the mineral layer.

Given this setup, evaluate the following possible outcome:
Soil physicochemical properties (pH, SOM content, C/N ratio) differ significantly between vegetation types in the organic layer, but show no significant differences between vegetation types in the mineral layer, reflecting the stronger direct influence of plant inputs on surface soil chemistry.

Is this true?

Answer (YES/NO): YES